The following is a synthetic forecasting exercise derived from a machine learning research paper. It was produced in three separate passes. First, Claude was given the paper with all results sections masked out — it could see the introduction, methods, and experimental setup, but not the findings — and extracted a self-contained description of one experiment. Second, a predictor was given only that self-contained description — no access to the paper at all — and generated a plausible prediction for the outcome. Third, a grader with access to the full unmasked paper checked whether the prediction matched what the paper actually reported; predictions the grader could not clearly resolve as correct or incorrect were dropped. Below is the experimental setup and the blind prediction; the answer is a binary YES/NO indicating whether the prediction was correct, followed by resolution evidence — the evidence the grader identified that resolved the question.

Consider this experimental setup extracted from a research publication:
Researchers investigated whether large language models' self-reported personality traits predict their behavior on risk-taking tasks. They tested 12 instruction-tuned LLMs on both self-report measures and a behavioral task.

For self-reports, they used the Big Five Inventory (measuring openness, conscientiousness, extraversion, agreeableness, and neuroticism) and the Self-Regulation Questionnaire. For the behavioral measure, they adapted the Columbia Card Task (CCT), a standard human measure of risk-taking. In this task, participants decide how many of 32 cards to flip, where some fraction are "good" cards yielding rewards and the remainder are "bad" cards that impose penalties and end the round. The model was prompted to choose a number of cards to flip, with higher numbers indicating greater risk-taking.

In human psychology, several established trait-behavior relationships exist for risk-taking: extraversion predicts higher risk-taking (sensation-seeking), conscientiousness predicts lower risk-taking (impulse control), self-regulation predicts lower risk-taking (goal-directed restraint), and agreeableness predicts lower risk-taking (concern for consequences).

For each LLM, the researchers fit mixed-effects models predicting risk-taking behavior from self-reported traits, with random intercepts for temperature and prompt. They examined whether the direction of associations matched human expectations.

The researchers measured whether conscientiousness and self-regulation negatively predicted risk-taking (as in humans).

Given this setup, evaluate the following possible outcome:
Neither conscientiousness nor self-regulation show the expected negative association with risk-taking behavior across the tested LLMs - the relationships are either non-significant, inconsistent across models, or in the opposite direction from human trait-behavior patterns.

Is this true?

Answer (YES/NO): NO